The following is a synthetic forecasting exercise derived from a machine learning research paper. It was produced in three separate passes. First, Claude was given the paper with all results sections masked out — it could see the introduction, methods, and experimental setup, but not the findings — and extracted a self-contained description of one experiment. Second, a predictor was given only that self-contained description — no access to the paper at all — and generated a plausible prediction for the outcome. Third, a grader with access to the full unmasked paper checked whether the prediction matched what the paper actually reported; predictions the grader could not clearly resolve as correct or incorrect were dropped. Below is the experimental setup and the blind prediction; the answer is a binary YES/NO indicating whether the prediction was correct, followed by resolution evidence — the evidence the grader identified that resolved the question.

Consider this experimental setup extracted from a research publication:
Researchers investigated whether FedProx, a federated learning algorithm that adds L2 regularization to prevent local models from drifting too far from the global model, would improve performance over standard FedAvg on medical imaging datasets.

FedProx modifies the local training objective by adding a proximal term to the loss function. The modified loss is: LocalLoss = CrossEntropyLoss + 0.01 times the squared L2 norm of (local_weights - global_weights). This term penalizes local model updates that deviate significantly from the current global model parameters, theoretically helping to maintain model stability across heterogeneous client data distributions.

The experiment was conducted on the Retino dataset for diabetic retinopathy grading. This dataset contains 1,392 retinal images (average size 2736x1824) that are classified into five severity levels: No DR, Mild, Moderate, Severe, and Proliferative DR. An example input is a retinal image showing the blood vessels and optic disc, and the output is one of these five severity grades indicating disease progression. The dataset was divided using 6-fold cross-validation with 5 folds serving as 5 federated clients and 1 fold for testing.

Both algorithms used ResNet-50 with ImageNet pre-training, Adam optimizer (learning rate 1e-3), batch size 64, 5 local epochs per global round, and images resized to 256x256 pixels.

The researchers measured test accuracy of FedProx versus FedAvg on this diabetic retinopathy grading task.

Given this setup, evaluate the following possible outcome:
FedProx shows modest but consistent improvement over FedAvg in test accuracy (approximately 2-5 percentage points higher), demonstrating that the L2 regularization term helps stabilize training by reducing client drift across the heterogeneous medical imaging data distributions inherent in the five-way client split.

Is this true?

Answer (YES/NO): YES